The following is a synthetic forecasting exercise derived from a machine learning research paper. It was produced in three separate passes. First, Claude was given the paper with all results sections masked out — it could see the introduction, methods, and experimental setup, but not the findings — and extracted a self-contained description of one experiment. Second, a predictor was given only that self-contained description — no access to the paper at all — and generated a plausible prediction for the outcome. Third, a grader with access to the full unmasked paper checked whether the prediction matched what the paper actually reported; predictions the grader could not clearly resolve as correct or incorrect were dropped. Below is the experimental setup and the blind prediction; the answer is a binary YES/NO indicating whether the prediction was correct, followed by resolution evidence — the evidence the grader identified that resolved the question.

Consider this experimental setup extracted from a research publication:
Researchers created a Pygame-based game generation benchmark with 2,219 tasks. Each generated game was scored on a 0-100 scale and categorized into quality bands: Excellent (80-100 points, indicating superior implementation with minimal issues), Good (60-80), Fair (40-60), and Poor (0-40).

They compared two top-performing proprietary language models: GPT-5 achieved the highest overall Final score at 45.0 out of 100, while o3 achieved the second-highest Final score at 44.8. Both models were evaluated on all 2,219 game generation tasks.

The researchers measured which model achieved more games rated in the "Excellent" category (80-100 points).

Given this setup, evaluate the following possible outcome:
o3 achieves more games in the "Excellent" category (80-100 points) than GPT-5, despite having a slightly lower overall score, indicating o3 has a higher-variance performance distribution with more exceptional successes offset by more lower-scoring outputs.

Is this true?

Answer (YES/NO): NO